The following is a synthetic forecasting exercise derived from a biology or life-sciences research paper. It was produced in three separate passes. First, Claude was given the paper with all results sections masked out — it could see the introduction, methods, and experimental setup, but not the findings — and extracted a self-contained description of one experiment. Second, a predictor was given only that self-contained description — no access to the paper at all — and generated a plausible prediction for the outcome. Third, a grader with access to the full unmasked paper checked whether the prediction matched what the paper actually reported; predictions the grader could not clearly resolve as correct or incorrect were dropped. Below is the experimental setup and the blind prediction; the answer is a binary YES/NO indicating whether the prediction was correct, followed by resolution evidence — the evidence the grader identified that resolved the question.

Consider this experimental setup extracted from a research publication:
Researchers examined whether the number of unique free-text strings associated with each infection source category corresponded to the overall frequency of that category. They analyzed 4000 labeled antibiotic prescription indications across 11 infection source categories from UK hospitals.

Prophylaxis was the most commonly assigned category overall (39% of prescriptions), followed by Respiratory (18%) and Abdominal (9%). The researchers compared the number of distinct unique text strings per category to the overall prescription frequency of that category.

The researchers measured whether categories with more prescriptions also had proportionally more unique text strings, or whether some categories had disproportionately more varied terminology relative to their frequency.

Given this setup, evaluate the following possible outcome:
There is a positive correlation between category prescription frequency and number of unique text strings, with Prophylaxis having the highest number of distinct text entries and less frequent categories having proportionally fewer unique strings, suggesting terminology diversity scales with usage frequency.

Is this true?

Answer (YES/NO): NO